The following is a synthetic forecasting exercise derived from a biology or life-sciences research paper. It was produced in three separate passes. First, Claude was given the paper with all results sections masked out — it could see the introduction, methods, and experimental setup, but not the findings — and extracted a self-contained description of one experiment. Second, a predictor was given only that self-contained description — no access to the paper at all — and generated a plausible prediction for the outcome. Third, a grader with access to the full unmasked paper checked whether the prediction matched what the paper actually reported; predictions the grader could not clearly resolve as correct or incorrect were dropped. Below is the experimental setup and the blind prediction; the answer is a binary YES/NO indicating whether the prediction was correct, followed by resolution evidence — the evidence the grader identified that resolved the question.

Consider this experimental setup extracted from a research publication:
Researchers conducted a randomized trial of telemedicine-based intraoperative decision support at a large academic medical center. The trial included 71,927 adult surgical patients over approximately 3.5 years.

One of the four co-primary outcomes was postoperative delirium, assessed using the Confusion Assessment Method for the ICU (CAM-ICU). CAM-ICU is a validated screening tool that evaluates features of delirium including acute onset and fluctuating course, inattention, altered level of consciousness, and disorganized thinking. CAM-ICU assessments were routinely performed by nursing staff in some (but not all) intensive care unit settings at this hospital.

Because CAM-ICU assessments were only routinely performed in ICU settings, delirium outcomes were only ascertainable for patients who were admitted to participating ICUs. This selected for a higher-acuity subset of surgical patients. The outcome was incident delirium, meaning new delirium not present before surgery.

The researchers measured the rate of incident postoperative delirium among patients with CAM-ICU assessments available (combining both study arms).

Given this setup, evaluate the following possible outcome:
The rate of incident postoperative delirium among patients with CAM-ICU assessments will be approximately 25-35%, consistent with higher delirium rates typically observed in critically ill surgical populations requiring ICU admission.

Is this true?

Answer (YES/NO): YES